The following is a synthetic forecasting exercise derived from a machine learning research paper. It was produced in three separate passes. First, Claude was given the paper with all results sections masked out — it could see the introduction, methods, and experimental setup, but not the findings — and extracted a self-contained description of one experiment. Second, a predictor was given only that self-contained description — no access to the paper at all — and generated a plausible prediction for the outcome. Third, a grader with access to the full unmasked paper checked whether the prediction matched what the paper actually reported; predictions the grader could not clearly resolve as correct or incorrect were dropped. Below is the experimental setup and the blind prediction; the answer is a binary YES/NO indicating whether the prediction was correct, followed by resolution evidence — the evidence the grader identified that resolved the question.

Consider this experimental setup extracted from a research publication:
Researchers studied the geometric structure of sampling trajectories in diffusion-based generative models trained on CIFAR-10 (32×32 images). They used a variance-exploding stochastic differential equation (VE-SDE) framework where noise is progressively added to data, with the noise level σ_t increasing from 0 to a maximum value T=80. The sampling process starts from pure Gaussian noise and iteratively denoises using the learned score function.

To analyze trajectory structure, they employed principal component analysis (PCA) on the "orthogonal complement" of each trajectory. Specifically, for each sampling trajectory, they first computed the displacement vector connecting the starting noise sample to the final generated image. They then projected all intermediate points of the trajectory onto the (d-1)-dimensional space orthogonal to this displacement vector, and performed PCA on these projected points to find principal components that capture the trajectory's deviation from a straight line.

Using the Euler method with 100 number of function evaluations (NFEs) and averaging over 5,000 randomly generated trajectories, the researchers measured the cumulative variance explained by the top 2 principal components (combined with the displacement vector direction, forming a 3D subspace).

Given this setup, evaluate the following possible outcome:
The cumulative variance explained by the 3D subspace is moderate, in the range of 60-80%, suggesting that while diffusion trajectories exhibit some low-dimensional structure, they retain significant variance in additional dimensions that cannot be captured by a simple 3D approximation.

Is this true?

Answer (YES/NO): NO